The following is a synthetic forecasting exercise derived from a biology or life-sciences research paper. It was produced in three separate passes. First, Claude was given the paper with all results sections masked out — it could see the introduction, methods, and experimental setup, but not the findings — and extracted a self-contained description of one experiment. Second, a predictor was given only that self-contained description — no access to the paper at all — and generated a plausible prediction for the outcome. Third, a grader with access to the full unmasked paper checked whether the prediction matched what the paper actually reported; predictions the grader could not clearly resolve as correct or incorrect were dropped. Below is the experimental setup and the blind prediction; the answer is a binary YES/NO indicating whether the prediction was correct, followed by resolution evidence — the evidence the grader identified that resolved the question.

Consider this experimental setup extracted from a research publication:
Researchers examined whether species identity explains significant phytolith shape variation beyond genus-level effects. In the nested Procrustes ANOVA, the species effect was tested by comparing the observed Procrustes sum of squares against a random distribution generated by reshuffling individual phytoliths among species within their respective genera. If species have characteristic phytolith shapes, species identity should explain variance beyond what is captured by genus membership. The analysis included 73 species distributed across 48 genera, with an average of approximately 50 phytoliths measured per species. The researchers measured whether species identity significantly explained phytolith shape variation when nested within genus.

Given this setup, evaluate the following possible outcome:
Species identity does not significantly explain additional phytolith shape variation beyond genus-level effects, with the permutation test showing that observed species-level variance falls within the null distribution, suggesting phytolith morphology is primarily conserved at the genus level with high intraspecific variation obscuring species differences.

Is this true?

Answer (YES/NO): NO